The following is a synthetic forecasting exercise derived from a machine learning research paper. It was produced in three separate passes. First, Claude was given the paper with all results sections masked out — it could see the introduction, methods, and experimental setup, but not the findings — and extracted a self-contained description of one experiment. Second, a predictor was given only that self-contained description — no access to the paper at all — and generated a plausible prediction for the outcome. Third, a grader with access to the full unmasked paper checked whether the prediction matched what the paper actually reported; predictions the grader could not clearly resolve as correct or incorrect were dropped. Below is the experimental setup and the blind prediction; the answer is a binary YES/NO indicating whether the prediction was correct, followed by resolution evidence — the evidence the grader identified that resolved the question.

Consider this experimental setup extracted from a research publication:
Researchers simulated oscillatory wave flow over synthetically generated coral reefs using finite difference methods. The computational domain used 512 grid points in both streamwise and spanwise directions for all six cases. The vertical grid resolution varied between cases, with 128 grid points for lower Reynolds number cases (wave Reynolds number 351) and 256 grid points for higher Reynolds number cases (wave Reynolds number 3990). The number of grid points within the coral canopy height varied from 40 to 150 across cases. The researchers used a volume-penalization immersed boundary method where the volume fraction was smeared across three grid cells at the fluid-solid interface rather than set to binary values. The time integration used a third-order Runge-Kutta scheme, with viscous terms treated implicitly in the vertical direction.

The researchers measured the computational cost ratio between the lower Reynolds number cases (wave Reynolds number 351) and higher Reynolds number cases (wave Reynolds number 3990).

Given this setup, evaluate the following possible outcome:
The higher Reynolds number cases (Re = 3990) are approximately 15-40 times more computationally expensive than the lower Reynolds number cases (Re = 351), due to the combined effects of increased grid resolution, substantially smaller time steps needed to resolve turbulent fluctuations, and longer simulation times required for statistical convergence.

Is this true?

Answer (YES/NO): NO